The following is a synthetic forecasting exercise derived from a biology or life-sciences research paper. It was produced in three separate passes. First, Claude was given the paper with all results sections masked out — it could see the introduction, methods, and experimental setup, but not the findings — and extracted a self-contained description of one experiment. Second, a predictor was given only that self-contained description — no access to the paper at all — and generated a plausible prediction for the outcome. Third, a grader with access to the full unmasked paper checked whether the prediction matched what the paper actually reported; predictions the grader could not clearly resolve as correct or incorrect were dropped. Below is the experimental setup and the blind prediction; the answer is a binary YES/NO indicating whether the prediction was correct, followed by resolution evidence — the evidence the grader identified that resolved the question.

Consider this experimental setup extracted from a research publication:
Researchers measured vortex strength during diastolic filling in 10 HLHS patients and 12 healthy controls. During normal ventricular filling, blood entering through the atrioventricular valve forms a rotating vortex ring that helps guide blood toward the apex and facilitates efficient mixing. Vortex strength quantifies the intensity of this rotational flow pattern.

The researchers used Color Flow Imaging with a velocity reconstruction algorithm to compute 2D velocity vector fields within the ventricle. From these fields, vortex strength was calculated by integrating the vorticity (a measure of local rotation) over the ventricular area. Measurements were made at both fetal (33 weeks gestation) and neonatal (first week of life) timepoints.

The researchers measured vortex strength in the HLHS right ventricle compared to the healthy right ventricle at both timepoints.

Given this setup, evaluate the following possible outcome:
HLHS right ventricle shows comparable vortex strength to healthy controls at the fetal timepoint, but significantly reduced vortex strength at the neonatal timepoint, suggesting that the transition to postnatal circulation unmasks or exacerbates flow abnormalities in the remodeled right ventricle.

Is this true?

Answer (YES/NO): NO